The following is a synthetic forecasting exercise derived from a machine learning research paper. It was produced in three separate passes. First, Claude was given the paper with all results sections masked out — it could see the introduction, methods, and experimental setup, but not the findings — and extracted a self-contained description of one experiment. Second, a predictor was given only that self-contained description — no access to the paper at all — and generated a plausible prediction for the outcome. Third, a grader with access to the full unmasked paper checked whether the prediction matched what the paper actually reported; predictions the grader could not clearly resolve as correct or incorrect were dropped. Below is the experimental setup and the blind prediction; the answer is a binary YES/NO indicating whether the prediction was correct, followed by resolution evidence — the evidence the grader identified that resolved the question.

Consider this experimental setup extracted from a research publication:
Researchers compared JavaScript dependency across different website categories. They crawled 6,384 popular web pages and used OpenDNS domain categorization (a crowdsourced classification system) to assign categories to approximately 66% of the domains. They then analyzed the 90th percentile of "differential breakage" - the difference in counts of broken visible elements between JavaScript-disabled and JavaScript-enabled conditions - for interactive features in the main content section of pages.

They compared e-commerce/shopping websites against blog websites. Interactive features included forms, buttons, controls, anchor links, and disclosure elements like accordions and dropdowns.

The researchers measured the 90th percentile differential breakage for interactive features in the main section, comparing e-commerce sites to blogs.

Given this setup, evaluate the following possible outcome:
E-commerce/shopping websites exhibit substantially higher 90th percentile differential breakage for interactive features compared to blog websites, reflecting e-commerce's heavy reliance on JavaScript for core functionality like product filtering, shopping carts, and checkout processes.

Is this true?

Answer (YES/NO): YES